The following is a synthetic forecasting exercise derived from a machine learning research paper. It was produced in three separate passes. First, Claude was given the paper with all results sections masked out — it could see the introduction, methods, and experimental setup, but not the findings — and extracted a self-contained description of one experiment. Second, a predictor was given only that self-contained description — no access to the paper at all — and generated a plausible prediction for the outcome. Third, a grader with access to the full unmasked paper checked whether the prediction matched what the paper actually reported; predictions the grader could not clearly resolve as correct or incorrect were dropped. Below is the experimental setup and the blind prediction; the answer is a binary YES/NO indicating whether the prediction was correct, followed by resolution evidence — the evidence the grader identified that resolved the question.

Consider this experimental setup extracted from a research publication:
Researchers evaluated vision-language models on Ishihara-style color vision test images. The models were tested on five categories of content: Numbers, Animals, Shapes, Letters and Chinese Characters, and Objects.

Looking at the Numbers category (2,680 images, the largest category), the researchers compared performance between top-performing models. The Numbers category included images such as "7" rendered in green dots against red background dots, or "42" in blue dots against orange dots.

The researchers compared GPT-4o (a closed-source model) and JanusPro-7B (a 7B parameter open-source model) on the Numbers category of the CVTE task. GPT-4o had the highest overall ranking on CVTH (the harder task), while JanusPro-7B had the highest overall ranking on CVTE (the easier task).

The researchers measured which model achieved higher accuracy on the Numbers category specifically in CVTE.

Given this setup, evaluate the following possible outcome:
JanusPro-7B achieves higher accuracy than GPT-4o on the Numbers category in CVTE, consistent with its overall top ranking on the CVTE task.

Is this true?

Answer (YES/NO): NO